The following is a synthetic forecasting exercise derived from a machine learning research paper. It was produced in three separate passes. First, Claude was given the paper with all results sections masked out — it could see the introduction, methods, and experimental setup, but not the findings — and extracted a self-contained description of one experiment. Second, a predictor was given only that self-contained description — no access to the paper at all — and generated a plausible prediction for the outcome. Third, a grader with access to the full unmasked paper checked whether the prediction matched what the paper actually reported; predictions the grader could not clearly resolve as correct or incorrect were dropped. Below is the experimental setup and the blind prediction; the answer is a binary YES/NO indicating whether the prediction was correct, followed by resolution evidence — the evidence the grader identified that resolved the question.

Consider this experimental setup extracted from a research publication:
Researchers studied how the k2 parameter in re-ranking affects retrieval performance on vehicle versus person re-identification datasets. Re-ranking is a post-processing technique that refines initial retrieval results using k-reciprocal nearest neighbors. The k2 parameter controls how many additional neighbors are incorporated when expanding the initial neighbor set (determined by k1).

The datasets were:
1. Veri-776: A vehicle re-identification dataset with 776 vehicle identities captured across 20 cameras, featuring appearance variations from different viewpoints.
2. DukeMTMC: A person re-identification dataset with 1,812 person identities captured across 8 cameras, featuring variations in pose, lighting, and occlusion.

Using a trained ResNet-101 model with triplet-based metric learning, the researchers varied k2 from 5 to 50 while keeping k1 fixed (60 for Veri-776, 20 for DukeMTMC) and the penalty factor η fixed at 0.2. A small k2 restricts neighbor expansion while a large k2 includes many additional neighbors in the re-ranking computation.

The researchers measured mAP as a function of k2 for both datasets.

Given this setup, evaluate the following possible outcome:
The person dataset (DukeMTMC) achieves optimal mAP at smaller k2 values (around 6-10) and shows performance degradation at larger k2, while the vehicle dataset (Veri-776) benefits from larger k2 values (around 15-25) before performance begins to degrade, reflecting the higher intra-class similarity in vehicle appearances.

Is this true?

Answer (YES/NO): NO